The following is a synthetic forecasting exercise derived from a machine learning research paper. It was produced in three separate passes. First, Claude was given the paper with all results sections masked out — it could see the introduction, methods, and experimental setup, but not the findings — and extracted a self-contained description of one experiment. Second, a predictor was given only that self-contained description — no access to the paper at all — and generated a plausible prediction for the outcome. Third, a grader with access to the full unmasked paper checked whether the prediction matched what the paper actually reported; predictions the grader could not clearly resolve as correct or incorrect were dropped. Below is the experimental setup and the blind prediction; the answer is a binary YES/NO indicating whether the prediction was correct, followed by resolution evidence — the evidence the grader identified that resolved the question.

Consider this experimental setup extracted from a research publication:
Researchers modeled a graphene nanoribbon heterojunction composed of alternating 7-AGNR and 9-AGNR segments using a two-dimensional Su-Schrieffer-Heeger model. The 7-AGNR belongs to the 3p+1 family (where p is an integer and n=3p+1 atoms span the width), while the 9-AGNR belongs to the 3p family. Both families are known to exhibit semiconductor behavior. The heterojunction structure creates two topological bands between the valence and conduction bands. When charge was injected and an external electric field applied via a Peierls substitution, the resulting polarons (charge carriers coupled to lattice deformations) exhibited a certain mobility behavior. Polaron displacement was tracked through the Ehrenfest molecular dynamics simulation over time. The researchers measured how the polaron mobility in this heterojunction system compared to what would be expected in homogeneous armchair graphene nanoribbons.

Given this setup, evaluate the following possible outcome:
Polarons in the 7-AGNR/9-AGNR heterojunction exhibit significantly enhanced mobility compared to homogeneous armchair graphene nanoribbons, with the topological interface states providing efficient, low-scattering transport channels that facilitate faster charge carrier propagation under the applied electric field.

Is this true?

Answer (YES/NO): NO